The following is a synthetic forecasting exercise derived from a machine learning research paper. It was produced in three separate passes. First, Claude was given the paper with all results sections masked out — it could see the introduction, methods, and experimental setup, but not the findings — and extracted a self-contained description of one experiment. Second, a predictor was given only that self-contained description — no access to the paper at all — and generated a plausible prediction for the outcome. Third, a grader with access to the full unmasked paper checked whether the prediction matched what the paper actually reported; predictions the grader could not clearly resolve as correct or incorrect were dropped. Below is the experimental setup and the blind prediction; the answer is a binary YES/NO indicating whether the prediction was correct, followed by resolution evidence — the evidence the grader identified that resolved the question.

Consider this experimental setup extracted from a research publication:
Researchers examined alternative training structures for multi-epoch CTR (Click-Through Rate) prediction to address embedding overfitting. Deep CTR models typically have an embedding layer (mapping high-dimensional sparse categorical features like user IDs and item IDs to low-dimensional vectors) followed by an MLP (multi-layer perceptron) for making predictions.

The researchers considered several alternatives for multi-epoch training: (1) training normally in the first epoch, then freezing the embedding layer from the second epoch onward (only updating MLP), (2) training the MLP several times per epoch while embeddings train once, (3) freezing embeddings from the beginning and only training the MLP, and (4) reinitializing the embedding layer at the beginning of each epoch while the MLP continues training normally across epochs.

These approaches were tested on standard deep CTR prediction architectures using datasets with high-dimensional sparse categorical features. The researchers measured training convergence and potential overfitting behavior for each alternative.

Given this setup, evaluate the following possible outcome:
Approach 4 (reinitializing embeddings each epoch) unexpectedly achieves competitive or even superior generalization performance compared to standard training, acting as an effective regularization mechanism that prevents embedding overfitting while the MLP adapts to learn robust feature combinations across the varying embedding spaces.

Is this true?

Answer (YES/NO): YES